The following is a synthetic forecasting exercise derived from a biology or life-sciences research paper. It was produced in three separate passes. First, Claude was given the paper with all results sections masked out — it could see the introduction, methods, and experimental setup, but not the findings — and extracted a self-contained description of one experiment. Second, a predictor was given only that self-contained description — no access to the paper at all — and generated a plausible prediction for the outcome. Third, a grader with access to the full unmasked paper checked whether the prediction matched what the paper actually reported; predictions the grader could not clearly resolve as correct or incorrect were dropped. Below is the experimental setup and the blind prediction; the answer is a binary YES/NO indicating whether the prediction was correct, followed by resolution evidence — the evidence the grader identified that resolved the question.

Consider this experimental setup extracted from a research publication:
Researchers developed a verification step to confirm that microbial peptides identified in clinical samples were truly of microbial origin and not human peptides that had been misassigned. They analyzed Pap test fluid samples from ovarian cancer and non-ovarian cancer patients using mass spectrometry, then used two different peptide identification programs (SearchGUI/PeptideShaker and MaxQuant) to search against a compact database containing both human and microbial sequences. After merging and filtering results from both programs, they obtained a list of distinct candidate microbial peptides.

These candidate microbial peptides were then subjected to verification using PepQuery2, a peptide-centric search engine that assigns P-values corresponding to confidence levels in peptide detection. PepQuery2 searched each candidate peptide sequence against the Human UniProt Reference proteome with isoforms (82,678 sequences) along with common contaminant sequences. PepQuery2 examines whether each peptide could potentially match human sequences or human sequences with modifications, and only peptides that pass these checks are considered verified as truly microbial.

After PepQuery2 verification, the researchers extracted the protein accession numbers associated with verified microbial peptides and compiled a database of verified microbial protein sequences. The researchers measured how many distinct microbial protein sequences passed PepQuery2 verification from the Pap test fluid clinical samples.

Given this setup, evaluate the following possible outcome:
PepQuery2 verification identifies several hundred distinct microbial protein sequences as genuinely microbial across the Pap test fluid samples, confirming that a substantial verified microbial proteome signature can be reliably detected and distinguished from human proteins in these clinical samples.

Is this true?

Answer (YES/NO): NO